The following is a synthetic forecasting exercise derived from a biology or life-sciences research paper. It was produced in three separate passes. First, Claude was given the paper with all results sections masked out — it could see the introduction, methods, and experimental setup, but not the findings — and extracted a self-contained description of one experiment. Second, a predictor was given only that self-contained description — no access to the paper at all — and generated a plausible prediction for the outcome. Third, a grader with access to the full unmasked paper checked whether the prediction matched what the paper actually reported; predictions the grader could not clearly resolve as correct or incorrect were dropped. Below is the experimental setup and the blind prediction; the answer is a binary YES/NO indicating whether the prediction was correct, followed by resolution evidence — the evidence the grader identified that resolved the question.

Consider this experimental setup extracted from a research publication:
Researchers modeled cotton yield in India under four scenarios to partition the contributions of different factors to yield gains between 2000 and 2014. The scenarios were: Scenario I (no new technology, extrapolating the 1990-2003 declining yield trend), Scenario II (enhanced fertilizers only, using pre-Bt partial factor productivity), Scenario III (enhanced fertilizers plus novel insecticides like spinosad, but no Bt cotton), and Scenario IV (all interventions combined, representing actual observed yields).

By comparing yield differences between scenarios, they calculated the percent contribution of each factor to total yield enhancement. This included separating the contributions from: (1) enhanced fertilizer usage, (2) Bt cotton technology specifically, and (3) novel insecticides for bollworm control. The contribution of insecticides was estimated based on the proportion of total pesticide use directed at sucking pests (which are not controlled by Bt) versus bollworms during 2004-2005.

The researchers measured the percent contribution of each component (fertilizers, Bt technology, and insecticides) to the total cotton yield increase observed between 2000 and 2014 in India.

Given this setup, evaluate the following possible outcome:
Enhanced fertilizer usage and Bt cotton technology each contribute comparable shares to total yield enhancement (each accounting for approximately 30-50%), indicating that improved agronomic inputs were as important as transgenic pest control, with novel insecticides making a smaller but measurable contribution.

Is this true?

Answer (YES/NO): NO